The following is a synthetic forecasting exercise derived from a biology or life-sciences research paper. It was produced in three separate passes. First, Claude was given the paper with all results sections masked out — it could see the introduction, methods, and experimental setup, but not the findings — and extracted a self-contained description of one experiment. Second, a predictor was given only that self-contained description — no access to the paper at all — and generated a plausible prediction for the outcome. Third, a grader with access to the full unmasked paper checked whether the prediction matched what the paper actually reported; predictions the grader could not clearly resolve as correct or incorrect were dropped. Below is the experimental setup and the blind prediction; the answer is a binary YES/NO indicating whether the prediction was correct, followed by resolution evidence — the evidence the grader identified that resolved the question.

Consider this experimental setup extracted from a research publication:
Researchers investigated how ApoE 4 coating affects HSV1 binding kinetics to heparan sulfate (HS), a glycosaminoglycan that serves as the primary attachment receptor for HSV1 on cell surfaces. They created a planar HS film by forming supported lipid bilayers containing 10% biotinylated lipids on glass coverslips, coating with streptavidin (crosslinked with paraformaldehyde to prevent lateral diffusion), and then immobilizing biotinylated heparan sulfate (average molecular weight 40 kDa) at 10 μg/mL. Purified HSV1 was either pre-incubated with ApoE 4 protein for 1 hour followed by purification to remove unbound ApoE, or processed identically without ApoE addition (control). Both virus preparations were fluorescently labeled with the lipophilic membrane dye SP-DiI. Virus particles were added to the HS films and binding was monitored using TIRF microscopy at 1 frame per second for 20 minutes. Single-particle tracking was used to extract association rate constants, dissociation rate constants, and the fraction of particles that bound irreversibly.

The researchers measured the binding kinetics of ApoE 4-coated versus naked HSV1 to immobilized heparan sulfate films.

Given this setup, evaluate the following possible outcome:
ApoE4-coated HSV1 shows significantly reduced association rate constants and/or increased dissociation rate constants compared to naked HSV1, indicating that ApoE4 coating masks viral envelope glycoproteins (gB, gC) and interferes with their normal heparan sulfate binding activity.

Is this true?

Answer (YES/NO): NO